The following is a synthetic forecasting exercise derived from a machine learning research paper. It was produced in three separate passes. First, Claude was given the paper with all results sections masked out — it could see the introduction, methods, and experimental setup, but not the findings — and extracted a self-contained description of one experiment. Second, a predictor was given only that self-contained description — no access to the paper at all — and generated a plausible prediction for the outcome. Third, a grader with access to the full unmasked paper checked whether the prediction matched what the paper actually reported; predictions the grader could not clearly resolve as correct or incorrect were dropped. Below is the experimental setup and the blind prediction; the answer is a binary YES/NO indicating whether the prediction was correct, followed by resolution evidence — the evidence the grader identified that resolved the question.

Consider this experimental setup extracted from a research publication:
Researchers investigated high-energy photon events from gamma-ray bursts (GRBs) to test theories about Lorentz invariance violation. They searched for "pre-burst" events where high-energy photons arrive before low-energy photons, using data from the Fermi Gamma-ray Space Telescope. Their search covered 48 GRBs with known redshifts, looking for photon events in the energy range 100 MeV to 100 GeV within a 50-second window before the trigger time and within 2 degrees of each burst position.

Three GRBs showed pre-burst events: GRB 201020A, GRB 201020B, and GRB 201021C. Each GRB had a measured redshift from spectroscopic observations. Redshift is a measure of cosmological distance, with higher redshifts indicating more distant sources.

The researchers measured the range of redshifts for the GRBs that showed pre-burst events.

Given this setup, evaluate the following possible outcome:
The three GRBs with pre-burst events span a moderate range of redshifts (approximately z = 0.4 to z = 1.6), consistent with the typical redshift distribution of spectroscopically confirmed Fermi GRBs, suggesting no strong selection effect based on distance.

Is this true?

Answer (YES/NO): NO